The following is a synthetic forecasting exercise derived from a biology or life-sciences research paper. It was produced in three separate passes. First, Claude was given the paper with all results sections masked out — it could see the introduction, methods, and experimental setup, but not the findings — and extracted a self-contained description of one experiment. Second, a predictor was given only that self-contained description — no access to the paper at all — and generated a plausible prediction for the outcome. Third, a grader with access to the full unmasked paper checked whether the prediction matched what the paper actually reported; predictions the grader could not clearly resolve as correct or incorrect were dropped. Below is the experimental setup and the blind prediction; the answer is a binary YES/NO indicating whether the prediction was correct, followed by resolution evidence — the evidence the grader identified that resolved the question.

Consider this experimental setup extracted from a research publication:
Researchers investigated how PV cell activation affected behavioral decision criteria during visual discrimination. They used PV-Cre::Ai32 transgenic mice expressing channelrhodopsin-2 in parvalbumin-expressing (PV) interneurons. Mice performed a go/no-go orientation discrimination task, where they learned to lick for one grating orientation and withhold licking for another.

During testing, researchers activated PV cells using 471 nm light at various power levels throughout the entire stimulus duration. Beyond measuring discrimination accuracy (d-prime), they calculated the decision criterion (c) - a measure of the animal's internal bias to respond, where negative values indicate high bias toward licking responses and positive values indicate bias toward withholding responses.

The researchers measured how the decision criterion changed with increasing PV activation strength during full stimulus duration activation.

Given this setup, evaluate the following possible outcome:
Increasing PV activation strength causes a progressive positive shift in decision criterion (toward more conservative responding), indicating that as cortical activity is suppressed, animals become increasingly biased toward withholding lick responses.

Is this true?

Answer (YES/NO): YES